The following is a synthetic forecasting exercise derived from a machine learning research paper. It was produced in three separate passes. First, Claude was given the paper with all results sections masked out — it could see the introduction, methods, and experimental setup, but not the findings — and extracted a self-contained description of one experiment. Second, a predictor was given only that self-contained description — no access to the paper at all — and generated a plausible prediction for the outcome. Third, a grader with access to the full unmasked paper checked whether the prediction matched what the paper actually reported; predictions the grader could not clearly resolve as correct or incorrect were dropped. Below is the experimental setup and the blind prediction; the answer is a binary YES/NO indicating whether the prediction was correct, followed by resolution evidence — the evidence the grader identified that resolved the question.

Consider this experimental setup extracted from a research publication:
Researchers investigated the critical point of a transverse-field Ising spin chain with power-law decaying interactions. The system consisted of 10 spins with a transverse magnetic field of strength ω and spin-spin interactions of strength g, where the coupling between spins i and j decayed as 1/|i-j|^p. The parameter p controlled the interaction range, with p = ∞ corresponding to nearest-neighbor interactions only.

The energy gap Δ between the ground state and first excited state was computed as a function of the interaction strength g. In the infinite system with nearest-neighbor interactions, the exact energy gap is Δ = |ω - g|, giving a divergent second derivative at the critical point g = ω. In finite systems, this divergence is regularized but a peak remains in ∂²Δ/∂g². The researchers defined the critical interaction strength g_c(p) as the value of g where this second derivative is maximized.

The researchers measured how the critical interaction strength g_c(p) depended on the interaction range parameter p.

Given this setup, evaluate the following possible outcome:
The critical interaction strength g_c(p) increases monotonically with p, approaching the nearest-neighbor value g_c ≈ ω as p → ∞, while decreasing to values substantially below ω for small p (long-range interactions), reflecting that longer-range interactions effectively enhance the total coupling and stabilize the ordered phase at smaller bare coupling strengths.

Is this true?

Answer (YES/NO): YES